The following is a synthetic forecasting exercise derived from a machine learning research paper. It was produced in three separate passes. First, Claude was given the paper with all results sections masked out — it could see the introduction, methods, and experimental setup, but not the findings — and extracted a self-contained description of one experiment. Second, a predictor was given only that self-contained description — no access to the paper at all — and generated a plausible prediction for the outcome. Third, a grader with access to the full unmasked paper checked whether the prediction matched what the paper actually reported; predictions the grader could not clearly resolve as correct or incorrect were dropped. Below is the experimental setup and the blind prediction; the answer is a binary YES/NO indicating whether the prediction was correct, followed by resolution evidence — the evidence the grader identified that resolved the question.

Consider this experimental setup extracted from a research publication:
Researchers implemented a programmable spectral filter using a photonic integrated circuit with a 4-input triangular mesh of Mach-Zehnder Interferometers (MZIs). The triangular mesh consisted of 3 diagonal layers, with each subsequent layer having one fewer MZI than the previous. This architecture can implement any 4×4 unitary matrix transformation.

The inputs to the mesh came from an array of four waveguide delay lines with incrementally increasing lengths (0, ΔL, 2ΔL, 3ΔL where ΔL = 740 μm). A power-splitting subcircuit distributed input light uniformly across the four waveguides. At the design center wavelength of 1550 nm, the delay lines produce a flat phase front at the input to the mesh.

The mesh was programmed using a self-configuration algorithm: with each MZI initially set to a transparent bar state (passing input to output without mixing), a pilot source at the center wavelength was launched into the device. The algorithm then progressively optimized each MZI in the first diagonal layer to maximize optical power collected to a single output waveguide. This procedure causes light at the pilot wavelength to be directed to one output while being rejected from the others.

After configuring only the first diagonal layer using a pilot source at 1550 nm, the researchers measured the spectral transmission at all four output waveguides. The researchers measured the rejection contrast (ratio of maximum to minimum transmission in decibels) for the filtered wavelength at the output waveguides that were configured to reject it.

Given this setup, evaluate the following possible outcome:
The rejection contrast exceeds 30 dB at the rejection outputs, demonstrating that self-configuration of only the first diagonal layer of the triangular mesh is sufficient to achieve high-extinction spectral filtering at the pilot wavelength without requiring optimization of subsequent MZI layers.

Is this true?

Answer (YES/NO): YES